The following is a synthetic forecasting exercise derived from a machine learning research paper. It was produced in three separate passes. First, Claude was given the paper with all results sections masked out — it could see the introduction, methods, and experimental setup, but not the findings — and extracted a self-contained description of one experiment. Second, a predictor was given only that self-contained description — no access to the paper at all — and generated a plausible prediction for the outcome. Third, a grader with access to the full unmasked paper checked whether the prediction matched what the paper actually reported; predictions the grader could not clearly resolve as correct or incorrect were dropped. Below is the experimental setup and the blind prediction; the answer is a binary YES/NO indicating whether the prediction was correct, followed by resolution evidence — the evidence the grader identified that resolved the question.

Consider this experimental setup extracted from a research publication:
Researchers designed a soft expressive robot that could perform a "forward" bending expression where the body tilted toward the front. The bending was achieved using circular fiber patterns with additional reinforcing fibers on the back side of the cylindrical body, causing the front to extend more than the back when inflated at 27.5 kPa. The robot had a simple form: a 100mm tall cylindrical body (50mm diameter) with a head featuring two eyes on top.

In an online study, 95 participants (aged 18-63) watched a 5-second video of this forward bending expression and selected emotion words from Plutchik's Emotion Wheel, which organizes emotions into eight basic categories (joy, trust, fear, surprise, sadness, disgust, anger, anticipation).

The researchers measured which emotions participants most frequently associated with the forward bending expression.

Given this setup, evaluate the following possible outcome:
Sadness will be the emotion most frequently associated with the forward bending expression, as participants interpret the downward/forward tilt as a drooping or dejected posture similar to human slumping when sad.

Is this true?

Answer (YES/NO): YES